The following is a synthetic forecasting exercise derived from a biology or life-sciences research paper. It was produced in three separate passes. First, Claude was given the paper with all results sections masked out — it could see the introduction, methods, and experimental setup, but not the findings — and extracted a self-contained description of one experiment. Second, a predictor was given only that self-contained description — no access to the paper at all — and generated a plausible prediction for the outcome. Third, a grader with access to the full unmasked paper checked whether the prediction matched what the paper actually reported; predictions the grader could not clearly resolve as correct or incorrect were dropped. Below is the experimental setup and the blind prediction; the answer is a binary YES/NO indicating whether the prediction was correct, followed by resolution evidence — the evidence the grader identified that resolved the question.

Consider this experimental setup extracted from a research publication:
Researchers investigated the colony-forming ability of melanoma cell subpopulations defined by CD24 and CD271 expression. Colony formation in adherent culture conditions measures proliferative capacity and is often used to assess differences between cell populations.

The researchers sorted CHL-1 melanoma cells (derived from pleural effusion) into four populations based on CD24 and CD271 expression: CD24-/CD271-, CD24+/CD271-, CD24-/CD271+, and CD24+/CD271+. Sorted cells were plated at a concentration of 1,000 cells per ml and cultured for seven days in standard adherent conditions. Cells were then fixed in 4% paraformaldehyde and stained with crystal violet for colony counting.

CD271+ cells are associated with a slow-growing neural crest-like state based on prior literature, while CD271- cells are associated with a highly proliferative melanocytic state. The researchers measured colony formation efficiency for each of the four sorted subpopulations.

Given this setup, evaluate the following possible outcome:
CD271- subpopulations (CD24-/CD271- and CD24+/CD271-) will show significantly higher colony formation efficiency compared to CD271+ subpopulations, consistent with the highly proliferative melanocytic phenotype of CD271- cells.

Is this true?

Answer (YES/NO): NO